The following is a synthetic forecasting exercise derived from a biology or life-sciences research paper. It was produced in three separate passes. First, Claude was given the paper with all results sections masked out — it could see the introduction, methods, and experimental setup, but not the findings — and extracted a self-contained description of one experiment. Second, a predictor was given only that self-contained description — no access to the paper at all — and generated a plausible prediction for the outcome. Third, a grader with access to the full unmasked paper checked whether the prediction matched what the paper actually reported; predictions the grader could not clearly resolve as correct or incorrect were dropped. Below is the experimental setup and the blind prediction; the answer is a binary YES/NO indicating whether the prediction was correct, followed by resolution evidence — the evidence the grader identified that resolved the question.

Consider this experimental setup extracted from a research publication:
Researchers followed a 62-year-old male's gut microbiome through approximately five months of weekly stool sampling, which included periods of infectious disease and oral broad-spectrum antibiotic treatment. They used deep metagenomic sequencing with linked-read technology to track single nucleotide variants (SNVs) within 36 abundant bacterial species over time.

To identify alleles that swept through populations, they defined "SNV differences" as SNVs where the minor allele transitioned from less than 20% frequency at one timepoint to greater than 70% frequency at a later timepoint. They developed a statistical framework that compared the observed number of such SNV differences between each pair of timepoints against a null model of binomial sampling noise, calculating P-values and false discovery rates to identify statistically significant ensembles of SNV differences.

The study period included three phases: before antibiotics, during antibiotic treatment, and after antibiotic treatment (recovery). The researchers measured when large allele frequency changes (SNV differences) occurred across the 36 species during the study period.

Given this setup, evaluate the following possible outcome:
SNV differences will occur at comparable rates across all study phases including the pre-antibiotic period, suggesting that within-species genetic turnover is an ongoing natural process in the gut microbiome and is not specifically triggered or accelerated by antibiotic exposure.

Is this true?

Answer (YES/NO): NO